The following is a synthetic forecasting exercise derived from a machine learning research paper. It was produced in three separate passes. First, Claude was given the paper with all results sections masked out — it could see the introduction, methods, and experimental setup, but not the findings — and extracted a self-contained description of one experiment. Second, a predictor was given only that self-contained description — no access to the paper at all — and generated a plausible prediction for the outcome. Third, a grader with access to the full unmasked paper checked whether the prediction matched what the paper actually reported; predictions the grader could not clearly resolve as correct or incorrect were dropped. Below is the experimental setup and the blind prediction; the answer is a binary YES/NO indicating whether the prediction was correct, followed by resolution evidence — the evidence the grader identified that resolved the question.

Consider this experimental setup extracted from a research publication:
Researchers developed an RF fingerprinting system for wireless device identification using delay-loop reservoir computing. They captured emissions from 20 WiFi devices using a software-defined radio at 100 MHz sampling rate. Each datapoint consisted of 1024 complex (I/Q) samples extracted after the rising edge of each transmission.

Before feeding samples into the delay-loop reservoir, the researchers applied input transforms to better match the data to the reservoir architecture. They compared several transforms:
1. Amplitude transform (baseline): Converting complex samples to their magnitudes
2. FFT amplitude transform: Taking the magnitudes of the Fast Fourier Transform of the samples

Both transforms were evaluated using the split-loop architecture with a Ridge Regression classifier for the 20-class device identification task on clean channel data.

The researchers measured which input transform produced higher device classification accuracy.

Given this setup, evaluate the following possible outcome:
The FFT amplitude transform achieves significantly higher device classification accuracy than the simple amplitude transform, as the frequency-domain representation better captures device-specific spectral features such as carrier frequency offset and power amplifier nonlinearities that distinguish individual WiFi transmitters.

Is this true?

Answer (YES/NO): YES